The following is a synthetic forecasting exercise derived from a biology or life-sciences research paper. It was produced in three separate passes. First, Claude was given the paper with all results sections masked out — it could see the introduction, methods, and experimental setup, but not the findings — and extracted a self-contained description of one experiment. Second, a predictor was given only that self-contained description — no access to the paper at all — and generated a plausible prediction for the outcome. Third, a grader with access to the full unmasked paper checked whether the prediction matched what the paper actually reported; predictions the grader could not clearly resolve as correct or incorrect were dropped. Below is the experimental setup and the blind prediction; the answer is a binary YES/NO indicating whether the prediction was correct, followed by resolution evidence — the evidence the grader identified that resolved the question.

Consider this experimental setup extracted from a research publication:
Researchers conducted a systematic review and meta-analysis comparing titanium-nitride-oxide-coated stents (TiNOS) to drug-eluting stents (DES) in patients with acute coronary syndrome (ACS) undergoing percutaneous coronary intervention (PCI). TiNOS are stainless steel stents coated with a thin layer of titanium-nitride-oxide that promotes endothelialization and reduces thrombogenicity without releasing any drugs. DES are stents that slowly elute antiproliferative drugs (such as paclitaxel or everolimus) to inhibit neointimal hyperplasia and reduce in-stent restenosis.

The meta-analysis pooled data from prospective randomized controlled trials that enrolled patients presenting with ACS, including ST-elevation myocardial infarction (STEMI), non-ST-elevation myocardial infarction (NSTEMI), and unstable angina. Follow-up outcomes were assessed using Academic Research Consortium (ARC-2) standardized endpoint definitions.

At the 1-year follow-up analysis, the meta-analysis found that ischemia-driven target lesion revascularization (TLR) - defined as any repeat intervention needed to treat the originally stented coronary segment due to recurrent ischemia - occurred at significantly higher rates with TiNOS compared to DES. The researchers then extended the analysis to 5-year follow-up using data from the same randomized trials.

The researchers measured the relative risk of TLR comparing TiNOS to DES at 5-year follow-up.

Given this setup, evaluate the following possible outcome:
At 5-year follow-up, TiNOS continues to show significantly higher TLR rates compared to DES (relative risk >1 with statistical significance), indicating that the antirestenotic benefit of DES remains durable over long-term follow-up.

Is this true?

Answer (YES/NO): NO